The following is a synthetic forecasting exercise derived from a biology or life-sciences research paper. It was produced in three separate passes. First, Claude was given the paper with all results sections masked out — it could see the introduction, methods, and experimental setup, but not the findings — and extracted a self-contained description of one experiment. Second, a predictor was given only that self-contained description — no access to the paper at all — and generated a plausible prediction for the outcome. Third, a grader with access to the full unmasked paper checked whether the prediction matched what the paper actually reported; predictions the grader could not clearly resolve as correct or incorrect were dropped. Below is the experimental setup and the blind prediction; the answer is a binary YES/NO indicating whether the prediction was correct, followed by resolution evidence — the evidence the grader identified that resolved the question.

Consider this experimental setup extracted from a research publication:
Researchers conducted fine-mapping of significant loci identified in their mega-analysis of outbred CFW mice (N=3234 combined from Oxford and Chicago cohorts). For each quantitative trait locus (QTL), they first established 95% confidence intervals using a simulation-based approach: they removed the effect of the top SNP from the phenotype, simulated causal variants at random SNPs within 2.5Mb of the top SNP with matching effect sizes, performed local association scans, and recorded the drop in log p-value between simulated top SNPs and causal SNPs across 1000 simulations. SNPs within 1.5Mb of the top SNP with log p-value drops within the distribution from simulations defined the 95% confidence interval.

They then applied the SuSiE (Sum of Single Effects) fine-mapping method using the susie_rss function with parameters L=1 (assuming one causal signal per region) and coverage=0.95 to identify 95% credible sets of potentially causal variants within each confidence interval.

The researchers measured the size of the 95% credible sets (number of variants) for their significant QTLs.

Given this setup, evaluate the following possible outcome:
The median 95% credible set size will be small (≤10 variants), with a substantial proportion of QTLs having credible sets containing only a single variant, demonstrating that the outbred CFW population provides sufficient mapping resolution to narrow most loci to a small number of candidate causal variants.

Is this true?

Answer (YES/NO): NO